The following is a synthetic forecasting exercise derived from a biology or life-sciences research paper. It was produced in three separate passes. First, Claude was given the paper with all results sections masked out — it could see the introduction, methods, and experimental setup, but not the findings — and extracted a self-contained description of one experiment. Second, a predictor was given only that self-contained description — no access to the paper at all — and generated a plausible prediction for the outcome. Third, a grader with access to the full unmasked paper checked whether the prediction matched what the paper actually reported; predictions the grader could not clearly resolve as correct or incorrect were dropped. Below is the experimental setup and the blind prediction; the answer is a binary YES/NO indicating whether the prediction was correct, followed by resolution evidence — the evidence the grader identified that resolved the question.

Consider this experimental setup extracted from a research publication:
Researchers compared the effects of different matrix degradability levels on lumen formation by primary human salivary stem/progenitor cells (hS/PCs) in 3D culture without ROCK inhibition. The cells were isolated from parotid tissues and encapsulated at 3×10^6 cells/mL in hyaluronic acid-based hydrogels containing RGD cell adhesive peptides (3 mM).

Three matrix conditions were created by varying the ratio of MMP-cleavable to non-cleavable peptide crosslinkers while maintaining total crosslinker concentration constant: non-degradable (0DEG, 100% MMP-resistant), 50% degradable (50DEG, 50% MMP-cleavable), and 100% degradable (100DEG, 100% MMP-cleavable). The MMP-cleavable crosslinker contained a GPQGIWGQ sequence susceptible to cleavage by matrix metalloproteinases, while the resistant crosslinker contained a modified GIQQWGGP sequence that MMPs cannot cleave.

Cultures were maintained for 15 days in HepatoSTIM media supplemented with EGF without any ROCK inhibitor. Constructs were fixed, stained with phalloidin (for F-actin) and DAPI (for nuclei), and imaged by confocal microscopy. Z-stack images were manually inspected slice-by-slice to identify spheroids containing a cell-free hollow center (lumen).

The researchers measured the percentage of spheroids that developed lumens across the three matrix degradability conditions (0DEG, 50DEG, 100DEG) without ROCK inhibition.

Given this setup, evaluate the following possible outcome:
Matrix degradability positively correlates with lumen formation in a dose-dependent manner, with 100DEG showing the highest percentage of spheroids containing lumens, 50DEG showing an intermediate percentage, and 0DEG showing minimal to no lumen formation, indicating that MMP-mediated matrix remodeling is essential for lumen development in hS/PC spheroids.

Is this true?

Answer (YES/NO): NO